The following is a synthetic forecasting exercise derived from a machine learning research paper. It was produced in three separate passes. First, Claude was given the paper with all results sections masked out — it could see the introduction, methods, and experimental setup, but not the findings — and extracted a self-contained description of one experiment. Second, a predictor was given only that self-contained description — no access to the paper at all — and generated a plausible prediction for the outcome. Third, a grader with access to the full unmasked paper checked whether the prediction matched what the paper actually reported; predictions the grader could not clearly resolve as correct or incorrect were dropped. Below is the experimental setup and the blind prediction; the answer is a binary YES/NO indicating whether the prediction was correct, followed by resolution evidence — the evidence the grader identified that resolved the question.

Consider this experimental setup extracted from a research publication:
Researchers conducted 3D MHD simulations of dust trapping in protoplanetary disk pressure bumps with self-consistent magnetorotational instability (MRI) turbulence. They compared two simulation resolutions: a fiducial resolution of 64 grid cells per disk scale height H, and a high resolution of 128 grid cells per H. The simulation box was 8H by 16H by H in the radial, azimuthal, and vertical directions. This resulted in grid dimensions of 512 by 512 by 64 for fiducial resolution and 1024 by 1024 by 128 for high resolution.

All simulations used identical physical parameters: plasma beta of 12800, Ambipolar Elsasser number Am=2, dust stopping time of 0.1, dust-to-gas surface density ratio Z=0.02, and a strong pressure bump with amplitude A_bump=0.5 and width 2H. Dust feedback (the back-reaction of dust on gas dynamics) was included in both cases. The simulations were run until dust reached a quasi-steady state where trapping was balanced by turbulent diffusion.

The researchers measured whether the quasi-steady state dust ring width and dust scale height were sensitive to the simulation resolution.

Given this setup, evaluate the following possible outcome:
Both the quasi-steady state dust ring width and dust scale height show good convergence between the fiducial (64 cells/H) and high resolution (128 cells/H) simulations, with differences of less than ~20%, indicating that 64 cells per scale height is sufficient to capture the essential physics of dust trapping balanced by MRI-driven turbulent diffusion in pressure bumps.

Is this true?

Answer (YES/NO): YES